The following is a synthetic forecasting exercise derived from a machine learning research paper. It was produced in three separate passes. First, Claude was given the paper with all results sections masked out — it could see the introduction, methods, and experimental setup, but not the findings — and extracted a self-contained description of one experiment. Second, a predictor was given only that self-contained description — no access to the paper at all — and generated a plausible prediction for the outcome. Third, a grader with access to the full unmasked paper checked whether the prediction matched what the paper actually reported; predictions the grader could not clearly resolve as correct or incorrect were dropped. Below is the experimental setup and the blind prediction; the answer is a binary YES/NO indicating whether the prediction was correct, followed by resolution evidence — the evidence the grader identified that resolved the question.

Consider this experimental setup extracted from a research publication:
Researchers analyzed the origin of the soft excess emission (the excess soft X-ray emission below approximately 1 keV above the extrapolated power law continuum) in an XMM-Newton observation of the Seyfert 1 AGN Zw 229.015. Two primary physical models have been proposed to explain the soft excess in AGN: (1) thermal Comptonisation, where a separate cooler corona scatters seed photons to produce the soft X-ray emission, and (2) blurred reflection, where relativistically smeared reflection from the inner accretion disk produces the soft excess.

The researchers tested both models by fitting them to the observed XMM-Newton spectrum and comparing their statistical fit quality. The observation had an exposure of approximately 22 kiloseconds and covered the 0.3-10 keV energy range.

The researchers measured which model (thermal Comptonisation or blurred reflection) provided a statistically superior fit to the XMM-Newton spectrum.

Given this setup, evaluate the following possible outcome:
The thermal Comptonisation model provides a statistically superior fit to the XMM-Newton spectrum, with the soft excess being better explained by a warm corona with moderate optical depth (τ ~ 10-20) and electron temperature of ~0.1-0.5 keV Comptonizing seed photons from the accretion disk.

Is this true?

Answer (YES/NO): NO